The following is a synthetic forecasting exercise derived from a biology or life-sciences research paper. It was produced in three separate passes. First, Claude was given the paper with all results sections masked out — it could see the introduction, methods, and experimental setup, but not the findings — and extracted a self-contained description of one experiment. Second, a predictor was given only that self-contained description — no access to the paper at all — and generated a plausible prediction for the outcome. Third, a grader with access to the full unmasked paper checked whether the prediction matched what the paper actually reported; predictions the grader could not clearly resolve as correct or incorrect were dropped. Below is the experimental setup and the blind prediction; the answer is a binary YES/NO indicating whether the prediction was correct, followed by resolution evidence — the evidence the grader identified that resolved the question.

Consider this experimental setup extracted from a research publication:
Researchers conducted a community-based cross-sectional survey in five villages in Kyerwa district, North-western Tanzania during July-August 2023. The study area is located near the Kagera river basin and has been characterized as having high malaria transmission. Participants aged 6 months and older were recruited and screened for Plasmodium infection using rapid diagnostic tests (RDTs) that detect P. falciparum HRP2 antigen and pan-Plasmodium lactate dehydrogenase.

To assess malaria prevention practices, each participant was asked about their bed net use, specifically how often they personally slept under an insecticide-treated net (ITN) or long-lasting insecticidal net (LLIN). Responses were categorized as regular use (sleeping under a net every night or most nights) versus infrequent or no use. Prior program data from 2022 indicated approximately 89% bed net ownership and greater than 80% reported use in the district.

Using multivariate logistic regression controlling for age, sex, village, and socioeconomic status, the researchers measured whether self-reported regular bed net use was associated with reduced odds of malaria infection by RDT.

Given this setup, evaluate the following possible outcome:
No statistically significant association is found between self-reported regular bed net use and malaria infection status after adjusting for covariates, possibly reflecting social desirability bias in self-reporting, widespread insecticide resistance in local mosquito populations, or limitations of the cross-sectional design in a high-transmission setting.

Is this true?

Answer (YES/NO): NO